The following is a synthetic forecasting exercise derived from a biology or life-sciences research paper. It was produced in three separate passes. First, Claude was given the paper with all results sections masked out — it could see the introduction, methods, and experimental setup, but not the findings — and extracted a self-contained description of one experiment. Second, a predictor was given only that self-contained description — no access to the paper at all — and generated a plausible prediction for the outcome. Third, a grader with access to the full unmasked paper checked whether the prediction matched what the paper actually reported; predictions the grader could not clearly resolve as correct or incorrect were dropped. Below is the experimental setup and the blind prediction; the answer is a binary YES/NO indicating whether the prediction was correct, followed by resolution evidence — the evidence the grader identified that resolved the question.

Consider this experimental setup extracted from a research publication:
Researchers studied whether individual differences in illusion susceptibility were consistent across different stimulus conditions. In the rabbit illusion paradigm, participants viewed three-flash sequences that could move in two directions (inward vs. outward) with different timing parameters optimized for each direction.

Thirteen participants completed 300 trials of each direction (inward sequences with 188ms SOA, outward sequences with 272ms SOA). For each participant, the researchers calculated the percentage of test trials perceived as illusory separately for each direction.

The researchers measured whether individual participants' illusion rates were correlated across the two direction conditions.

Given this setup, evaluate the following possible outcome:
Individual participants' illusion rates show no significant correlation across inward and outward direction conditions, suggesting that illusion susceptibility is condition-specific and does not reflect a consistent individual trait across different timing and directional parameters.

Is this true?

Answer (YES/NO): YES